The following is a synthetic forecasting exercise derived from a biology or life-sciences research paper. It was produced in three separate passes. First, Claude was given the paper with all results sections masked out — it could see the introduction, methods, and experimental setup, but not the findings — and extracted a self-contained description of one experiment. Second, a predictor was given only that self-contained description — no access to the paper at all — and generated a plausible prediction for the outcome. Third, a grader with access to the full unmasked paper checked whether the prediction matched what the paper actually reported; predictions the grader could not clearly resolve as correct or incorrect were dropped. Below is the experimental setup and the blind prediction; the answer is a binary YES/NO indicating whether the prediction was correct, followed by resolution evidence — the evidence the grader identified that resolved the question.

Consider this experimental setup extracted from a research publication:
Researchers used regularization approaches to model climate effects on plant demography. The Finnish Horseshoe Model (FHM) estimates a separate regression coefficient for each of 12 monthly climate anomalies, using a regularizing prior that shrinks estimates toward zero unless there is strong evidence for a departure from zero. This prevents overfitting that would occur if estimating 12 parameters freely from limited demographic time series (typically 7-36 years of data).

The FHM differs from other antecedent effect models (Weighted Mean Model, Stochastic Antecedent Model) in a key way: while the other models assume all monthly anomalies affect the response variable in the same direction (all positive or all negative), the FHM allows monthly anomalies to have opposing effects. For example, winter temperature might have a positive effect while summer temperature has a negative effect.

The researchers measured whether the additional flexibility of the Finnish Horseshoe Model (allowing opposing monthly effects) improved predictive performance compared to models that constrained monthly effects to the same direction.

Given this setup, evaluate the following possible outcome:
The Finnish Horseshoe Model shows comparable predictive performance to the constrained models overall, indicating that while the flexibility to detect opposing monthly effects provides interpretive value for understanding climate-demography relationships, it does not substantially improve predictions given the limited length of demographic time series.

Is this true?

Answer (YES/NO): YES